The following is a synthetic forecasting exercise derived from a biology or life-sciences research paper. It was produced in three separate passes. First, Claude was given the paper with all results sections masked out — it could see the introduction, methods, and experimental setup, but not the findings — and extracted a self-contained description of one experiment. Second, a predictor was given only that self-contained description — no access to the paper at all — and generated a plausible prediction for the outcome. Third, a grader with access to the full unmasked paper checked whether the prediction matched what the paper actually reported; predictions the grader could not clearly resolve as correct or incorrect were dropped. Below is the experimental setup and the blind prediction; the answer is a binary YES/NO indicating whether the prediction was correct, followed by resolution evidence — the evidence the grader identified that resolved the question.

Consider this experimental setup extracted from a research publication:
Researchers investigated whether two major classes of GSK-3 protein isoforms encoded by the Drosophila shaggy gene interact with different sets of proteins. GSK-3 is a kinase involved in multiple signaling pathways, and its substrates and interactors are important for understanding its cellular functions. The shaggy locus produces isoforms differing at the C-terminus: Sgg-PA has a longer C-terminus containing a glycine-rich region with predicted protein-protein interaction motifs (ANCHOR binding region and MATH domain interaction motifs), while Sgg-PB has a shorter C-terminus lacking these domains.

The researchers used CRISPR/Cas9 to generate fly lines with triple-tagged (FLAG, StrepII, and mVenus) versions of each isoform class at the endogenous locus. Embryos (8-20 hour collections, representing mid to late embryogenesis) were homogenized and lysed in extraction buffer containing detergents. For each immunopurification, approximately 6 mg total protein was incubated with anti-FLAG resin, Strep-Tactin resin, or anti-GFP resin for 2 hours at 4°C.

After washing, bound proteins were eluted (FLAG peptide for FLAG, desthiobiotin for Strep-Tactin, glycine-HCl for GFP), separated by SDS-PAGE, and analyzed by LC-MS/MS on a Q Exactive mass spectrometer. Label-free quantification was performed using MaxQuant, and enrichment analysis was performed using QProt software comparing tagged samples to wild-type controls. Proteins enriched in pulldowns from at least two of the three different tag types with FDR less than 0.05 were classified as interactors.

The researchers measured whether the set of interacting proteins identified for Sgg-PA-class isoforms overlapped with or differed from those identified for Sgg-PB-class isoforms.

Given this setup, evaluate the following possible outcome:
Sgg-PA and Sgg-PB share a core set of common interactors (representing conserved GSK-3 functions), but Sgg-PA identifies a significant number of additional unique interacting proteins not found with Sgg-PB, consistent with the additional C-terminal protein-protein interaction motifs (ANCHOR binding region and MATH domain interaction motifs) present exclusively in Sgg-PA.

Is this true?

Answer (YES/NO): NO